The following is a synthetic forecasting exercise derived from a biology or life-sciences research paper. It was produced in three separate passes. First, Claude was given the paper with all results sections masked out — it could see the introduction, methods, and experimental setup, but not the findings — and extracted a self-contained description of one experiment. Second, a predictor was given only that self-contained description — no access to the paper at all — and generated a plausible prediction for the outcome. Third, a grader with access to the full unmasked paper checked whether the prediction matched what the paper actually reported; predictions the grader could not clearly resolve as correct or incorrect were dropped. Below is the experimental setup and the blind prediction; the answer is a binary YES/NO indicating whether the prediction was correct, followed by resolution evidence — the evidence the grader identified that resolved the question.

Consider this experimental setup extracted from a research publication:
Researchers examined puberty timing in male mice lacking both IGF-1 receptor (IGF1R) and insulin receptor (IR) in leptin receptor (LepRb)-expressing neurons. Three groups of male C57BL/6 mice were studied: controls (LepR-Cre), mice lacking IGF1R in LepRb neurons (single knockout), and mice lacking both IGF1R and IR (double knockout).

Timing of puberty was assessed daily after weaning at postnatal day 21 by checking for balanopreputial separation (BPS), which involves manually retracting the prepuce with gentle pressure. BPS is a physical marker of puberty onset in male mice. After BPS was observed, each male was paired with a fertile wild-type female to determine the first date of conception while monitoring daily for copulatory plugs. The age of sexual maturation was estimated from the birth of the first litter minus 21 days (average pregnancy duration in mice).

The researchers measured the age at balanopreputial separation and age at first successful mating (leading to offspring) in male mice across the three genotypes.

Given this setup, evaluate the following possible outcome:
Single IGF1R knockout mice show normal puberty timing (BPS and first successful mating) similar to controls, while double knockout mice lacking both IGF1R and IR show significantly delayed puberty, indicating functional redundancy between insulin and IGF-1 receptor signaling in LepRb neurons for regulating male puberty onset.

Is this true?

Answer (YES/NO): NO